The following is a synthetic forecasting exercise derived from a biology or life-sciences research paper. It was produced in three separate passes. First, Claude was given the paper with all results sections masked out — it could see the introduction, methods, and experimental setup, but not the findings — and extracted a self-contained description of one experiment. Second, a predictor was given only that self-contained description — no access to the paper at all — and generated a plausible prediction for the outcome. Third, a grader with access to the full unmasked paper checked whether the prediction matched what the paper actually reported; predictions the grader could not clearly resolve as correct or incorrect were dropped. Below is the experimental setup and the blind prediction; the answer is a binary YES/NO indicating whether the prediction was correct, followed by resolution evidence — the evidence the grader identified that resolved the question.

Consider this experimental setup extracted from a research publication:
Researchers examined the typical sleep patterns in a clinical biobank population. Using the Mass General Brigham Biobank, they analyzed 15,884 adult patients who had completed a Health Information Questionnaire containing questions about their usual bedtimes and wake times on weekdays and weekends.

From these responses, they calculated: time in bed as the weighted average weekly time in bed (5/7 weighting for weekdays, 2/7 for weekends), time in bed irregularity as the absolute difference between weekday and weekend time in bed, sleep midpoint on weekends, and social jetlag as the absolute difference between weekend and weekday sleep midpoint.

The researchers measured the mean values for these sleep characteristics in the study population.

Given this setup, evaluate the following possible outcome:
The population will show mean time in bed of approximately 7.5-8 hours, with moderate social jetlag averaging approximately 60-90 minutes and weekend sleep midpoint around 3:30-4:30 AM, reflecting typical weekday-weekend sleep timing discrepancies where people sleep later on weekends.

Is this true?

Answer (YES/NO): NO